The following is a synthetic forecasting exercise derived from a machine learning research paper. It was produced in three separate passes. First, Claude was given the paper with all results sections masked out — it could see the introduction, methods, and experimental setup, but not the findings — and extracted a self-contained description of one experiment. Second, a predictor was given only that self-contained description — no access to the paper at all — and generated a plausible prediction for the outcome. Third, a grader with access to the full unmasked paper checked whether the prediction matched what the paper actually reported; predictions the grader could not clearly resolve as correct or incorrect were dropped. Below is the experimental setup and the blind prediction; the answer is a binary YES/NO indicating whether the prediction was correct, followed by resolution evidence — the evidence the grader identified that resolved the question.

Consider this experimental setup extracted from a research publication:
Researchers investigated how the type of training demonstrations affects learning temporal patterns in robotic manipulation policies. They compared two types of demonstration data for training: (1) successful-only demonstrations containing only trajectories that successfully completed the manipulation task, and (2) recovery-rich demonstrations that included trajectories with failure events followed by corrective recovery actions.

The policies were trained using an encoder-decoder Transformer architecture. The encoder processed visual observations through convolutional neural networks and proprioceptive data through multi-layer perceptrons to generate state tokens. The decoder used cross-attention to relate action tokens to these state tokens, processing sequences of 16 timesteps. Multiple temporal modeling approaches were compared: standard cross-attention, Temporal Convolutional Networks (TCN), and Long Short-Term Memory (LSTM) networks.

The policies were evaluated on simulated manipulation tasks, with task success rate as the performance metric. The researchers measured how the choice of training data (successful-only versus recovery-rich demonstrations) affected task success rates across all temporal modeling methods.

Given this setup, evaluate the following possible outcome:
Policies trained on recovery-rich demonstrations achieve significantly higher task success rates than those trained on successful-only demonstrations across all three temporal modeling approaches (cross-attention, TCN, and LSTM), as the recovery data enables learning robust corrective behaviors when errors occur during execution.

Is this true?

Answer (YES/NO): YES